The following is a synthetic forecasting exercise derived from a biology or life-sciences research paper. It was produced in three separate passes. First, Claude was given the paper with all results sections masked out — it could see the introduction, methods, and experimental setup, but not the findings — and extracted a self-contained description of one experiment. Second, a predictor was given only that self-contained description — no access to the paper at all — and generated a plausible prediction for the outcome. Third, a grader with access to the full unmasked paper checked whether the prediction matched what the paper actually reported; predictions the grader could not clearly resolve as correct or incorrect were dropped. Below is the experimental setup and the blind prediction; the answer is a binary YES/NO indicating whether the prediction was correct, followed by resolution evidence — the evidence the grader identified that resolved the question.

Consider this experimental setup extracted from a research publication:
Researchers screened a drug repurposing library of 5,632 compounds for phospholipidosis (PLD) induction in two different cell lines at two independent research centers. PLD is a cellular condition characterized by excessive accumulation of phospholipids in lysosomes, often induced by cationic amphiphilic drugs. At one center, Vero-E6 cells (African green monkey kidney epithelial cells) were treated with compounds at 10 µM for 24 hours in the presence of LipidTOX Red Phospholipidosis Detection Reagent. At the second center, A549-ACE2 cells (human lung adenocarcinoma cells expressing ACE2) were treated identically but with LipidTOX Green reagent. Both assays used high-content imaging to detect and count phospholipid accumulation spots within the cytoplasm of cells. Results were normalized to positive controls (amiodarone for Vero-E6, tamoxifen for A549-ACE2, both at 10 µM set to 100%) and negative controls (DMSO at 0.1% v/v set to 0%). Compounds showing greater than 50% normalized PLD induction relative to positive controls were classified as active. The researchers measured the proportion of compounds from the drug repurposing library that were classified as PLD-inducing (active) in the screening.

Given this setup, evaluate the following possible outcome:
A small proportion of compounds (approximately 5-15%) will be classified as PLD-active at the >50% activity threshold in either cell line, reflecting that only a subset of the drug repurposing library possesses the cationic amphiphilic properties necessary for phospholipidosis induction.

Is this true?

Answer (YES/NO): NO